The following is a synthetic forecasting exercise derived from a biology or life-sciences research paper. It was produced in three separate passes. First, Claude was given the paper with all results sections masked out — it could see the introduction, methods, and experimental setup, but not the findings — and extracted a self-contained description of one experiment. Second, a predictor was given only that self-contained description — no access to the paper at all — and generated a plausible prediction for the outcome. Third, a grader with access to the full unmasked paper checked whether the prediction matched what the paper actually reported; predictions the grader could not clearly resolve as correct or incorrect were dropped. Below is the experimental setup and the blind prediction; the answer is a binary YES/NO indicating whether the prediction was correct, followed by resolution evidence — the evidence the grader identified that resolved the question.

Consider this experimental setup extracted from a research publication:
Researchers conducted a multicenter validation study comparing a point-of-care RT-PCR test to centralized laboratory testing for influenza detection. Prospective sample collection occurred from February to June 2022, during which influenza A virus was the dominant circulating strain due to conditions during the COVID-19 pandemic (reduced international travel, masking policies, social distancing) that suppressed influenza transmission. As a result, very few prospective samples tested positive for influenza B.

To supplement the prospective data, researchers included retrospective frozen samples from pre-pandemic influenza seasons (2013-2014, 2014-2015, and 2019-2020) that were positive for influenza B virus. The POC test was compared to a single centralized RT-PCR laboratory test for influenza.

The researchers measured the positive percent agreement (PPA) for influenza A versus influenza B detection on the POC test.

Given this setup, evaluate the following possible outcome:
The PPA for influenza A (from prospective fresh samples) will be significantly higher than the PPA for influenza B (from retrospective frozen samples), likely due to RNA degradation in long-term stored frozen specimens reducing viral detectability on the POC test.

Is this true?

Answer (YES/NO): NO